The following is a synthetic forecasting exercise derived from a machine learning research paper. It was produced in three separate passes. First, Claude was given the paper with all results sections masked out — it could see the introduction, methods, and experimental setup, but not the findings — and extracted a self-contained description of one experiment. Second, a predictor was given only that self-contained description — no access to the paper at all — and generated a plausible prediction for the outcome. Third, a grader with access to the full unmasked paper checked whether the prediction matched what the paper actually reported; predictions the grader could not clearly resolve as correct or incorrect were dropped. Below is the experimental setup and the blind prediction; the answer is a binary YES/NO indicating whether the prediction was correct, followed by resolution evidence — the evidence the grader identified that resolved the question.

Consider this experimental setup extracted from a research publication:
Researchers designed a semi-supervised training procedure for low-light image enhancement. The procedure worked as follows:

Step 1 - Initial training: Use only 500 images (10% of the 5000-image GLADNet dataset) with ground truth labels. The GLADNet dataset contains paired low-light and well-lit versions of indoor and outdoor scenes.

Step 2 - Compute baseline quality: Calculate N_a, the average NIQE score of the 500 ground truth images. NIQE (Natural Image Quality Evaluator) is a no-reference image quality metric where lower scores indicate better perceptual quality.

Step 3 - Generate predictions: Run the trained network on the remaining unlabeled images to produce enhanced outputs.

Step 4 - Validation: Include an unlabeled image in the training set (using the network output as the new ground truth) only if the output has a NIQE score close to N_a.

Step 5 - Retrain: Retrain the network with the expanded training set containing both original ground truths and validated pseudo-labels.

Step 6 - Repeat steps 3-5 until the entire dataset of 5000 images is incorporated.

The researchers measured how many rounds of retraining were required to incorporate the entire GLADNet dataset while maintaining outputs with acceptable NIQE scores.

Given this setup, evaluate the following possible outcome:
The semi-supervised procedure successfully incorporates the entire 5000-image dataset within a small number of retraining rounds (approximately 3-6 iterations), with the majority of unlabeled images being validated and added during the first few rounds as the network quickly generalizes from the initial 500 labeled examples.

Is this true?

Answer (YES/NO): YES